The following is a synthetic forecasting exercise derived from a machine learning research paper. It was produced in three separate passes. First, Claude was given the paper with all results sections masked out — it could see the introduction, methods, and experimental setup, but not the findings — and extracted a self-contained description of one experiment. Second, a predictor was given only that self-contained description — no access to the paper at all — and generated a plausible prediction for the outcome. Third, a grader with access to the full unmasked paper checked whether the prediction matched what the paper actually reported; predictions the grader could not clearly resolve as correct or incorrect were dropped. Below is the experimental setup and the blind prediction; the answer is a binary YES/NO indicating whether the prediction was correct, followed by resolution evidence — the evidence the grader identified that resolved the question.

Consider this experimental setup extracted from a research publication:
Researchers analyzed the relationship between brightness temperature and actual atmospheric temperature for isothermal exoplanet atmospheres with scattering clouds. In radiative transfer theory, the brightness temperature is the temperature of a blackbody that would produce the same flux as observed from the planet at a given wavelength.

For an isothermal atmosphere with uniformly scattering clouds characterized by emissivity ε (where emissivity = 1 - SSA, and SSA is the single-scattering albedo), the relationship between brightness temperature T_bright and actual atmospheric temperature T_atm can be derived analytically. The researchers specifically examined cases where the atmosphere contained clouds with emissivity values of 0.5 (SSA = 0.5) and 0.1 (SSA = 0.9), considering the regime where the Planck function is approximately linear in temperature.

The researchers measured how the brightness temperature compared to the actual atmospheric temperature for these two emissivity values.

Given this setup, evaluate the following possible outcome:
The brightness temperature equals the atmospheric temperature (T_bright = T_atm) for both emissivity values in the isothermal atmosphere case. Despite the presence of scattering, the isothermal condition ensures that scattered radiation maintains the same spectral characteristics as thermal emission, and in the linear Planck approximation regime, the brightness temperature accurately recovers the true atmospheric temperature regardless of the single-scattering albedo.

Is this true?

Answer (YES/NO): NO